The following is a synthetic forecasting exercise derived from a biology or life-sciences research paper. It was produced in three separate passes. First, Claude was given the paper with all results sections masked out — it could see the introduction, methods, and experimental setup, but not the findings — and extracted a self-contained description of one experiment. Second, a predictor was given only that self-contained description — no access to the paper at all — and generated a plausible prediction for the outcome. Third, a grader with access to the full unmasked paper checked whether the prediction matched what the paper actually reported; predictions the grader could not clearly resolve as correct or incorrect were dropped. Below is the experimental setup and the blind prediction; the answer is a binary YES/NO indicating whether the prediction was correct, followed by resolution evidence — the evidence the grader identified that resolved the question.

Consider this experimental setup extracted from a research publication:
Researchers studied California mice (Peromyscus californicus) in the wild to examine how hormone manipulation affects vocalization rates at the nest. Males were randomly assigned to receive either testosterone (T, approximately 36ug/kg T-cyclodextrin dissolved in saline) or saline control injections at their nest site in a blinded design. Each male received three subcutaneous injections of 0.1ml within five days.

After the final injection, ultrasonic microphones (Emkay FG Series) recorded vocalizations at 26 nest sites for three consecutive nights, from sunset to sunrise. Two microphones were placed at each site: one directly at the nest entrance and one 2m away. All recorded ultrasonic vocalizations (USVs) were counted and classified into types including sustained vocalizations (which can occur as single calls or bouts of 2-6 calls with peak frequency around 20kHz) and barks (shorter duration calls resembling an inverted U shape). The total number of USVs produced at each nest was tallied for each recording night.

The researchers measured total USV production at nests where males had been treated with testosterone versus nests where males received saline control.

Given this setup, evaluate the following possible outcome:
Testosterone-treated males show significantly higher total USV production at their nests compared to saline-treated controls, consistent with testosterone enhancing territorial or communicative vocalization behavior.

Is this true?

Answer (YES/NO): YES